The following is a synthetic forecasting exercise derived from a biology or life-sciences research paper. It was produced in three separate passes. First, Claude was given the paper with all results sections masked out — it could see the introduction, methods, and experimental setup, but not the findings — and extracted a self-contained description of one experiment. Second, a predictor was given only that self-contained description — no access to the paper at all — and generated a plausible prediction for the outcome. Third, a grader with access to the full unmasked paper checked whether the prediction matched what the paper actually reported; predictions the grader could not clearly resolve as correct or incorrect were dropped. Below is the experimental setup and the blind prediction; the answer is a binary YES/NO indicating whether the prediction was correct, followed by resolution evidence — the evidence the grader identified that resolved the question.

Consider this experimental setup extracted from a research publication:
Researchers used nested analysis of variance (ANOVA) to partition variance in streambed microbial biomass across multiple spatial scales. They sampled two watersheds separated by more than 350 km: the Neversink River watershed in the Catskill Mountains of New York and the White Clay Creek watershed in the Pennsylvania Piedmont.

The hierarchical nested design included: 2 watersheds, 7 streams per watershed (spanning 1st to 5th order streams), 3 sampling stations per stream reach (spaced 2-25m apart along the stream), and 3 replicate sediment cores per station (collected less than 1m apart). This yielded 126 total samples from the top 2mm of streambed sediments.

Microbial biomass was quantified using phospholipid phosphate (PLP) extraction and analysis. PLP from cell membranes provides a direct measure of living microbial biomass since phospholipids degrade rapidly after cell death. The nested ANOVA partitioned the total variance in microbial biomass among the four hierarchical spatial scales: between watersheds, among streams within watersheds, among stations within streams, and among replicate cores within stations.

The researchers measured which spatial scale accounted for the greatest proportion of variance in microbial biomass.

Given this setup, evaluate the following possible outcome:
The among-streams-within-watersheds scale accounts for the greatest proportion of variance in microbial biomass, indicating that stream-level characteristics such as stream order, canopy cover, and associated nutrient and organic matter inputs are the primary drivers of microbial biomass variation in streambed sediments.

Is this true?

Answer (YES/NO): NO